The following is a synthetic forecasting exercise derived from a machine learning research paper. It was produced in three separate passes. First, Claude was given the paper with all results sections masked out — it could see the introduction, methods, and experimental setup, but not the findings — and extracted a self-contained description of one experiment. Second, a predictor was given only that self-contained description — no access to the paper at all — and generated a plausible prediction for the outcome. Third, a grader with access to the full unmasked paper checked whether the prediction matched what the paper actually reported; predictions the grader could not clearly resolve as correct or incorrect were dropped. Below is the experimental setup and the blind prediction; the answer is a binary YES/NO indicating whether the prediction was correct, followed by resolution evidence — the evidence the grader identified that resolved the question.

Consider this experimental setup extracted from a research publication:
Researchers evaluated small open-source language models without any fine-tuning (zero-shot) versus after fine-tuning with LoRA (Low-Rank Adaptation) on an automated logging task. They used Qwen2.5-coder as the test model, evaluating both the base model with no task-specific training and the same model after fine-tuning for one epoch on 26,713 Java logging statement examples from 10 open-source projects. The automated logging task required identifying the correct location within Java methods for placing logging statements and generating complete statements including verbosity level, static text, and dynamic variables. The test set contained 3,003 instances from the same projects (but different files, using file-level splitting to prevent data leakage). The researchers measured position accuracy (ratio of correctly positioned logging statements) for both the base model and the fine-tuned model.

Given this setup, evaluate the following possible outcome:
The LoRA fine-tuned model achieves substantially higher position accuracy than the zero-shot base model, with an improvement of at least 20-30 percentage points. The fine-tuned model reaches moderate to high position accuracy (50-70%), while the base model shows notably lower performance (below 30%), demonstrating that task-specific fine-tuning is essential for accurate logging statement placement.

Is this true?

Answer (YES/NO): YES